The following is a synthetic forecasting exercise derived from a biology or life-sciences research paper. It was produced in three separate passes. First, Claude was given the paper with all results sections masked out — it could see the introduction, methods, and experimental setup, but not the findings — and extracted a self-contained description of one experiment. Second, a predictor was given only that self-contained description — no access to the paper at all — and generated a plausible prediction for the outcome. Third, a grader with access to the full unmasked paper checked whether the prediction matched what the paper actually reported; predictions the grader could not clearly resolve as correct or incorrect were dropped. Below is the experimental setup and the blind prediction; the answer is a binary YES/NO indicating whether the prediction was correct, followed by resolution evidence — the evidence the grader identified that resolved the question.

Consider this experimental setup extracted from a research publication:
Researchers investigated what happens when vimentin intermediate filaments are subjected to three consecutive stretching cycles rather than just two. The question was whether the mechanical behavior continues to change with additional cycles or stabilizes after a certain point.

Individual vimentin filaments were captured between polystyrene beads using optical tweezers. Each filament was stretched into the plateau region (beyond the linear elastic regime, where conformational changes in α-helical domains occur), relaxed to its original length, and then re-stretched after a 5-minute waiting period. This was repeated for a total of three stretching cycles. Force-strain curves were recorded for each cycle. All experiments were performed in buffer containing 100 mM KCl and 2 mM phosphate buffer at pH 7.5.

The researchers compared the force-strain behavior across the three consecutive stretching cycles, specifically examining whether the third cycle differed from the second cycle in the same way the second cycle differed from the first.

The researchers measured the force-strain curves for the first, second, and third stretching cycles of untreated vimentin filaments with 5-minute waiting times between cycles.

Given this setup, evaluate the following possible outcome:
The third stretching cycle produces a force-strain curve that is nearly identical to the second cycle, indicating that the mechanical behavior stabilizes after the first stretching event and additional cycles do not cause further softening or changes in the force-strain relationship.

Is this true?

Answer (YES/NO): YES